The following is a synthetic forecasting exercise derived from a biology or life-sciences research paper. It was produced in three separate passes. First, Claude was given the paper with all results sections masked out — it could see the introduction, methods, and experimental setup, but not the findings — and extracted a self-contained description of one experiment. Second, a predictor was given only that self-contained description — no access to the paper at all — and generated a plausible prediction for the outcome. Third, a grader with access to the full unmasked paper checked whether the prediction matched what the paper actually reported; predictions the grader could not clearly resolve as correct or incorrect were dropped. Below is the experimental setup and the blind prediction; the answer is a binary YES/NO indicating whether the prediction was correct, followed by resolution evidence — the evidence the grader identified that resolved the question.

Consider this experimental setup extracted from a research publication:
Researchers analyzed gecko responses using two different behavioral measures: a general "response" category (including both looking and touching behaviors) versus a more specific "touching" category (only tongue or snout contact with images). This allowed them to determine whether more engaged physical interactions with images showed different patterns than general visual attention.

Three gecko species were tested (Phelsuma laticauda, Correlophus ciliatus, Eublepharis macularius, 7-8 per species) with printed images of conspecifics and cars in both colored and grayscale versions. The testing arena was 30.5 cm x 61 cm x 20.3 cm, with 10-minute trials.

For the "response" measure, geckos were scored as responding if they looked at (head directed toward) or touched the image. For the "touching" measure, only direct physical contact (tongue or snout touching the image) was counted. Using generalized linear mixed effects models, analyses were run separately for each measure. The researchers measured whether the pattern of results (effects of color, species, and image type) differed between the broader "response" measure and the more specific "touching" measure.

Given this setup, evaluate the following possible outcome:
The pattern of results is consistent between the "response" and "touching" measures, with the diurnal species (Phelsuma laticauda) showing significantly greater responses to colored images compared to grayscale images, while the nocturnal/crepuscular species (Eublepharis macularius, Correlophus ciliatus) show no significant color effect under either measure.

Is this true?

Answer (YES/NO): NO